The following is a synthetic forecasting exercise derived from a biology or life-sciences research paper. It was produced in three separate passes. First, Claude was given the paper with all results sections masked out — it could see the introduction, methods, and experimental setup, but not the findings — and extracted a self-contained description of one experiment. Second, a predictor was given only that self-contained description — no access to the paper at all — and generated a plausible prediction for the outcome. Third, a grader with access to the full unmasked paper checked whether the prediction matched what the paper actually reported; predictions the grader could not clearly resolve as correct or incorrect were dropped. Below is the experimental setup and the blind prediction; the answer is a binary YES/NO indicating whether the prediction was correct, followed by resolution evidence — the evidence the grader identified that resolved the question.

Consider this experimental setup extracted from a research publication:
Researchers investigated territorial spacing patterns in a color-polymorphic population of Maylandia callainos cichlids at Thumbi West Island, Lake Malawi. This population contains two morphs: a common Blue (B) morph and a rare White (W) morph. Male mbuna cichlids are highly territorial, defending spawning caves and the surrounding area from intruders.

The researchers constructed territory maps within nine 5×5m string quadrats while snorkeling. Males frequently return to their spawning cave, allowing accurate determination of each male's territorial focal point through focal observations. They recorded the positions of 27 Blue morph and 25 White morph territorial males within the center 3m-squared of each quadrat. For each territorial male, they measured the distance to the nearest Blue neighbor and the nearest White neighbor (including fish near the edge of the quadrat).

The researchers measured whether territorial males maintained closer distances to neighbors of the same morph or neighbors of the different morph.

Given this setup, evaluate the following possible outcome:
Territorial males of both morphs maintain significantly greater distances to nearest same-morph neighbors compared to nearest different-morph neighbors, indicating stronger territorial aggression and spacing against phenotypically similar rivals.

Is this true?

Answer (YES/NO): NO